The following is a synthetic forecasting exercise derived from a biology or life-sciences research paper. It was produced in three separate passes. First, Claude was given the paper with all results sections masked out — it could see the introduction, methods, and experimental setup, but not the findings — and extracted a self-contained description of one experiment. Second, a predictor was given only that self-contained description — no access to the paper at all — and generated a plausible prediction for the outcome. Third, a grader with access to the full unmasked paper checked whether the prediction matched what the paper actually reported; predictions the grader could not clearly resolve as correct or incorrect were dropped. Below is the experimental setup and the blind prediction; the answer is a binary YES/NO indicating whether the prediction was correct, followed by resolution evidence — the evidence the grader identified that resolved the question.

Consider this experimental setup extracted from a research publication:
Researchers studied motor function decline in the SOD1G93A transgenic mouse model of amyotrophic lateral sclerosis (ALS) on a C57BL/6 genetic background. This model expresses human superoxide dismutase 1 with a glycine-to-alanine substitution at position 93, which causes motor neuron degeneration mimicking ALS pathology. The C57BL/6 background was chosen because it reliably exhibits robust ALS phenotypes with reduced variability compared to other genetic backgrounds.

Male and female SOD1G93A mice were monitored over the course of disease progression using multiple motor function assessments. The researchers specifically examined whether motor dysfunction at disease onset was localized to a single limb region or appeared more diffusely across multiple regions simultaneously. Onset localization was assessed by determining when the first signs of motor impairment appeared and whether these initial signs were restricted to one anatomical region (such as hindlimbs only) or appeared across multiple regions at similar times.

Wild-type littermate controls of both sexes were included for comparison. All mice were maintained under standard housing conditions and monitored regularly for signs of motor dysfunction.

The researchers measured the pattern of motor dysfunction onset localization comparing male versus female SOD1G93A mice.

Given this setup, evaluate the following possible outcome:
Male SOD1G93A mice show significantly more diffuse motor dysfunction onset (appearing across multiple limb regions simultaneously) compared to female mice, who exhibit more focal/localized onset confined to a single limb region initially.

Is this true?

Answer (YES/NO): YES